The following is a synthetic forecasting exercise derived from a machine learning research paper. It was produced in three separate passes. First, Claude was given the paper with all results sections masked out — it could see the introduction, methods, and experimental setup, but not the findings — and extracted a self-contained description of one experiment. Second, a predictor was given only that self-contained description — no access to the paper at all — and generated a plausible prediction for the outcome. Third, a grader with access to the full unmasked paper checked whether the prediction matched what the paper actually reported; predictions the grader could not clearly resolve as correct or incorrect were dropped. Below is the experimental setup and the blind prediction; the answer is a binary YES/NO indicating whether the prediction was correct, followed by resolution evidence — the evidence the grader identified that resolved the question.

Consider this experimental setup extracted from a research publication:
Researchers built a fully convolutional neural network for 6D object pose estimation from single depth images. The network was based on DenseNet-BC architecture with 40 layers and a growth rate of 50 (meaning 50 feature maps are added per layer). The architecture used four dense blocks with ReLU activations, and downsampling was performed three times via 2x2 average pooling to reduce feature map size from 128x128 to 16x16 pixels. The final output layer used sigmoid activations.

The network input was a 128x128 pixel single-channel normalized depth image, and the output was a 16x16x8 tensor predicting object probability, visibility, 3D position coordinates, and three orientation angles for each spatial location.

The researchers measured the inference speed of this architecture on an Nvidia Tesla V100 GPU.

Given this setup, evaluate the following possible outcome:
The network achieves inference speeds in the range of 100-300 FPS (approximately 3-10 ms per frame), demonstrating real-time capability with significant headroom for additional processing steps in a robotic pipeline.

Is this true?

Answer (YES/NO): NO